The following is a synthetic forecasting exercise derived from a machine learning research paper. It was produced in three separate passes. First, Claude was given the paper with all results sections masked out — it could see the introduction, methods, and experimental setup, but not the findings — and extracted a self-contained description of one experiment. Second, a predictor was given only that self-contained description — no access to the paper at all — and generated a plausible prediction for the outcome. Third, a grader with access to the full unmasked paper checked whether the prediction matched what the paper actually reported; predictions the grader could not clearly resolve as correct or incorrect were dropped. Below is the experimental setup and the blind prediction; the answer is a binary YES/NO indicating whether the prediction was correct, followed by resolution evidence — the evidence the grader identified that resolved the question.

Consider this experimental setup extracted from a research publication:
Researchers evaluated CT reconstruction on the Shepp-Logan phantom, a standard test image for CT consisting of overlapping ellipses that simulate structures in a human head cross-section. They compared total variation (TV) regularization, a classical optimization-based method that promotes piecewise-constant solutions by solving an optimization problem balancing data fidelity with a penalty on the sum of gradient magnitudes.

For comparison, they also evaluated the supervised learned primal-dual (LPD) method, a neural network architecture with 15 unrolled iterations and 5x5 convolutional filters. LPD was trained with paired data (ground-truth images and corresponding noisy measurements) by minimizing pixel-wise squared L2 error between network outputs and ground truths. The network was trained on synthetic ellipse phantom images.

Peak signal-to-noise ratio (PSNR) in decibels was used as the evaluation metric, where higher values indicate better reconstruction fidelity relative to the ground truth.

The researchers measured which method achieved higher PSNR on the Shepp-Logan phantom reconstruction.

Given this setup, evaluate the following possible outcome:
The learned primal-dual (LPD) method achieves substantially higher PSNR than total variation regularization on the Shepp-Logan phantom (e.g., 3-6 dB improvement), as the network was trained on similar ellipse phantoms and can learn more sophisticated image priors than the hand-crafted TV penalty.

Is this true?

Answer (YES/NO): NO